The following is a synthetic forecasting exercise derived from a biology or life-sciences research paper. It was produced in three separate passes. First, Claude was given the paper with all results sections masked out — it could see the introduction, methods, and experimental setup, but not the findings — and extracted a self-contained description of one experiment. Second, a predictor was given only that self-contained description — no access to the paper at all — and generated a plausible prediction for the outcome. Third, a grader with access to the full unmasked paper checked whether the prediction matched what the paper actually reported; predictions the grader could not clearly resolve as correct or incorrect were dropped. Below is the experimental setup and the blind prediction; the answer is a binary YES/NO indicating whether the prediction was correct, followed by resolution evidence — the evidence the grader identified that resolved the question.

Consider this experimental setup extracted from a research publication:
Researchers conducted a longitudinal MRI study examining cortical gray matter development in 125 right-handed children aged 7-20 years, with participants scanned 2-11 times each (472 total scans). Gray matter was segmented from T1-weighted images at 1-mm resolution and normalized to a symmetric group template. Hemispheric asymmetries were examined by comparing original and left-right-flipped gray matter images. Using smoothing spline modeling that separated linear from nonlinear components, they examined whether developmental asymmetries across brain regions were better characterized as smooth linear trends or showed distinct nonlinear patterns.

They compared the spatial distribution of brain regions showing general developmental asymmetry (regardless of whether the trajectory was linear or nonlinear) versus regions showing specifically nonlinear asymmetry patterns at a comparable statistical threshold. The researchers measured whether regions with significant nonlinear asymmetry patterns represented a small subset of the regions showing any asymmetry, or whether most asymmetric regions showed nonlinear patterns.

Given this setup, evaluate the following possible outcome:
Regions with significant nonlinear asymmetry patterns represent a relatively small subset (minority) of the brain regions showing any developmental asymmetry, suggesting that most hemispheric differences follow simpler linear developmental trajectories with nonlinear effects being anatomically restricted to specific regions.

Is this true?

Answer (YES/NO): YES